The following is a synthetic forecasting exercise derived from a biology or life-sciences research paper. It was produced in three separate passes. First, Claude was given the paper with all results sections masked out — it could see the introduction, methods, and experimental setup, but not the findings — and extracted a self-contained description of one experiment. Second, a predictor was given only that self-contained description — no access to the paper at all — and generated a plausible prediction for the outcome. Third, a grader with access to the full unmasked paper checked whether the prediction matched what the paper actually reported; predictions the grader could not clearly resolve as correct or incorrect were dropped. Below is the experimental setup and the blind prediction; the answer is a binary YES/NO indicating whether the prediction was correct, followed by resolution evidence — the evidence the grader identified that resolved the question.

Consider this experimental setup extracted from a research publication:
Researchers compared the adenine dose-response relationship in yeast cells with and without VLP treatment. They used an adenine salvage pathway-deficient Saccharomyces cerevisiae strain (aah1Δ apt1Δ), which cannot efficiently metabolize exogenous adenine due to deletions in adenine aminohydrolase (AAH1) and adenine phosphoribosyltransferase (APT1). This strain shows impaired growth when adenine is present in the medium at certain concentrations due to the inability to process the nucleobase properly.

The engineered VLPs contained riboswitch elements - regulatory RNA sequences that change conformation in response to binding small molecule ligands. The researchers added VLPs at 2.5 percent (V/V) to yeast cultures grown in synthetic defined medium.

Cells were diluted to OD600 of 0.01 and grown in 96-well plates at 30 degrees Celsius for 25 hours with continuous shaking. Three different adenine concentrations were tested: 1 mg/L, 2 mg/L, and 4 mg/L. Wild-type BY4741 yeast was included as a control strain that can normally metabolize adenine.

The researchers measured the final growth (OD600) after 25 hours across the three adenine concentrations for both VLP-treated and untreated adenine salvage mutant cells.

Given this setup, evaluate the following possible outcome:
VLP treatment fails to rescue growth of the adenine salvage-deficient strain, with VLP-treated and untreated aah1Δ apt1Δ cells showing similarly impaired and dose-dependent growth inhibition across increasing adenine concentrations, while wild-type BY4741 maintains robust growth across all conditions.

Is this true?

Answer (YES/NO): NO